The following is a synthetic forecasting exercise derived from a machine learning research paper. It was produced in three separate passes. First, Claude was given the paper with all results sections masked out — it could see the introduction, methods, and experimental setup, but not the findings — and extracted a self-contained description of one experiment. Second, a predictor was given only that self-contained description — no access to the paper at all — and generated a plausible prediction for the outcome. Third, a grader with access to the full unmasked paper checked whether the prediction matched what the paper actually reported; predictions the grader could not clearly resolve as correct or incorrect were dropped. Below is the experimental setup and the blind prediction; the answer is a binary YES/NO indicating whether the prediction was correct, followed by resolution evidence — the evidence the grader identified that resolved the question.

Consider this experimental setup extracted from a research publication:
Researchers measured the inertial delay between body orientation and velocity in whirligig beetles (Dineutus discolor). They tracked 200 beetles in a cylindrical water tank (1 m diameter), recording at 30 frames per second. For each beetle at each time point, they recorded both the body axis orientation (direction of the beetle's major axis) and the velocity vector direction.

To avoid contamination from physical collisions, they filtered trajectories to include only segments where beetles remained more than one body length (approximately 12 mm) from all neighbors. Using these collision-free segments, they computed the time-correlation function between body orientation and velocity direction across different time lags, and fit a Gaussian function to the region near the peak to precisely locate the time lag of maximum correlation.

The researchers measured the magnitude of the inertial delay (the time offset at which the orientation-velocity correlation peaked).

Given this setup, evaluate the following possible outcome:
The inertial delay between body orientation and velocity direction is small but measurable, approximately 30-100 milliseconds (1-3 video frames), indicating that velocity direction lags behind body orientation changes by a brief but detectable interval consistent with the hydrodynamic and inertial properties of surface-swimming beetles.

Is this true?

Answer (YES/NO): NO